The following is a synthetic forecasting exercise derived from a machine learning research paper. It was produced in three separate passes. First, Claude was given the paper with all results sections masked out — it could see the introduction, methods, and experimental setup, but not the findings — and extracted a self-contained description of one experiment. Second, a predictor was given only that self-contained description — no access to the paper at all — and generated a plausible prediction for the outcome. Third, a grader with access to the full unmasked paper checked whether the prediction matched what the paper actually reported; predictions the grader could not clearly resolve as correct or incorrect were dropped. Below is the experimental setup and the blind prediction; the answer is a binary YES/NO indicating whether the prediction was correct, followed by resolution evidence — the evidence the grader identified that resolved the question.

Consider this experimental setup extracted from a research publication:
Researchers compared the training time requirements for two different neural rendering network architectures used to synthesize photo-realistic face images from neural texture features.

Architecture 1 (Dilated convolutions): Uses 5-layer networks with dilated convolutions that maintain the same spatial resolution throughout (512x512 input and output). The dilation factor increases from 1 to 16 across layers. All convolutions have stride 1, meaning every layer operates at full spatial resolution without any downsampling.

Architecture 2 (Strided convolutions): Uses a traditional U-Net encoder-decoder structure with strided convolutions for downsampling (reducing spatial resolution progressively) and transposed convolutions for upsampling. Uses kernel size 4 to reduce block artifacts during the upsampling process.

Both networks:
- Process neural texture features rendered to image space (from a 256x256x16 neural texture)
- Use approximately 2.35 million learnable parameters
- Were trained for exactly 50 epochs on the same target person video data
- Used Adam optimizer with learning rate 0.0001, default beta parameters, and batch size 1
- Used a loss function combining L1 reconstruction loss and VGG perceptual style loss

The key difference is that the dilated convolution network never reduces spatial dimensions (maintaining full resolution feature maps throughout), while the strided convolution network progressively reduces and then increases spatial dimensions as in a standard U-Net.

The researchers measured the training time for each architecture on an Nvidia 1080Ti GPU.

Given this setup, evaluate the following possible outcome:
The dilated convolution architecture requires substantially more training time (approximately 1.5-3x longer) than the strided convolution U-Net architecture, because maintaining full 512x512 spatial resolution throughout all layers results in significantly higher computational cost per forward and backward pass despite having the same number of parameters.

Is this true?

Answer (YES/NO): NO